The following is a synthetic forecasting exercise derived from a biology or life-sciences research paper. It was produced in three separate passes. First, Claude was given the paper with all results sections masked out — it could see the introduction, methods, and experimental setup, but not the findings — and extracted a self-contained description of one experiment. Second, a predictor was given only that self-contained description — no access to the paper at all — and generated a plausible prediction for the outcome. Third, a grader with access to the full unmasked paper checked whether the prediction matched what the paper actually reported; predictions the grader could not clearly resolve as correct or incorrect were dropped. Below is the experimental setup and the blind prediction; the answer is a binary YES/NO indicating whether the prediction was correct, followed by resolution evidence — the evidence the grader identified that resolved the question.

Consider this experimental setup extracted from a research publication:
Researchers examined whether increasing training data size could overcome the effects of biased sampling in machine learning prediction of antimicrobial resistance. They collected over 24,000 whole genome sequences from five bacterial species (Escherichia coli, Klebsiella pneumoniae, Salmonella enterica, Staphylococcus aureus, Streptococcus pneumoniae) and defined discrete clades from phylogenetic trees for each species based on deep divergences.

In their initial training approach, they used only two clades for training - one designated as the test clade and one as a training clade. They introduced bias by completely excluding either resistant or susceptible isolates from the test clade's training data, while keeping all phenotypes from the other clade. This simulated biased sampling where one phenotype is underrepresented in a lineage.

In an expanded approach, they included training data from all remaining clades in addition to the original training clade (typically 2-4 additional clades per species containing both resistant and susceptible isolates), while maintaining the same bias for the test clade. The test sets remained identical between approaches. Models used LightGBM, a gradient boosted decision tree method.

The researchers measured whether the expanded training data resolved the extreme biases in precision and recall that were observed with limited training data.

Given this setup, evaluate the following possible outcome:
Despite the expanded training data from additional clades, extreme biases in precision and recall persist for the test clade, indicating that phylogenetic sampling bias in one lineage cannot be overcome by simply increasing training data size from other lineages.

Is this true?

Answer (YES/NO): YES